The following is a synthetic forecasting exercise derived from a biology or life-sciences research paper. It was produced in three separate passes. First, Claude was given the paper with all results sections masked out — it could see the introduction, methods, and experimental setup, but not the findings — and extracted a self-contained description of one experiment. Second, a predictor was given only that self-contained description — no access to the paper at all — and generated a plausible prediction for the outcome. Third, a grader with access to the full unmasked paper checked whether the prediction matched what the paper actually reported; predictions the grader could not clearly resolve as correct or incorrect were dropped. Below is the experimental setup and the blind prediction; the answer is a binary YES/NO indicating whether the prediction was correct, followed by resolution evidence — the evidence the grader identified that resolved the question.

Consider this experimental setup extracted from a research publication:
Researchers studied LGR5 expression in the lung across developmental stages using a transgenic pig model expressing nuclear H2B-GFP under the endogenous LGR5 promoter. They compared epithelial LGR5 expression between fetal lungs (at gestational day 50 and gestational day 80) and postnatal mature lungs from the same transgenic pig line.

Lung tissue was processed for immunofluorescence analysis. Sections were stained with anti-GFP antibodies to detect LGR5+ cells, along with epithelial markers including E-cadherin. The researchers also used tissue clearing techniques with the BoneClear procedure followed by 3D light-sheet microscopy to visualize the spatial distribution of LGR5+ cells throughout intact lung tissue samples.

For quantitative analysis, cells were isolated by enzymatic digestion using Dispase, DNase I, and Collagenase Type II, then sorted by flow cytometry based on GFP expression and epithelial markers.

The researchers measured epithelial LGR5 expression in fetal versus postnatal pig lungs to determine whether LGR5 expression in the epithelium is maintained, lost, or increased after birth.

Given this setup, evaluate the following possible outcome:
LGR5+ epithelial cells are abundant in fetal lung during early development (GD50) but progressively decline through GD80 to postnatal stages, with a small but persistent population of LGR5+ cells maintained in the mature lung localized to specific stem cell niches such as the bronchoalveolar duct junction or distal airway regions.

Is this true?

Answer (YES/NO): NO